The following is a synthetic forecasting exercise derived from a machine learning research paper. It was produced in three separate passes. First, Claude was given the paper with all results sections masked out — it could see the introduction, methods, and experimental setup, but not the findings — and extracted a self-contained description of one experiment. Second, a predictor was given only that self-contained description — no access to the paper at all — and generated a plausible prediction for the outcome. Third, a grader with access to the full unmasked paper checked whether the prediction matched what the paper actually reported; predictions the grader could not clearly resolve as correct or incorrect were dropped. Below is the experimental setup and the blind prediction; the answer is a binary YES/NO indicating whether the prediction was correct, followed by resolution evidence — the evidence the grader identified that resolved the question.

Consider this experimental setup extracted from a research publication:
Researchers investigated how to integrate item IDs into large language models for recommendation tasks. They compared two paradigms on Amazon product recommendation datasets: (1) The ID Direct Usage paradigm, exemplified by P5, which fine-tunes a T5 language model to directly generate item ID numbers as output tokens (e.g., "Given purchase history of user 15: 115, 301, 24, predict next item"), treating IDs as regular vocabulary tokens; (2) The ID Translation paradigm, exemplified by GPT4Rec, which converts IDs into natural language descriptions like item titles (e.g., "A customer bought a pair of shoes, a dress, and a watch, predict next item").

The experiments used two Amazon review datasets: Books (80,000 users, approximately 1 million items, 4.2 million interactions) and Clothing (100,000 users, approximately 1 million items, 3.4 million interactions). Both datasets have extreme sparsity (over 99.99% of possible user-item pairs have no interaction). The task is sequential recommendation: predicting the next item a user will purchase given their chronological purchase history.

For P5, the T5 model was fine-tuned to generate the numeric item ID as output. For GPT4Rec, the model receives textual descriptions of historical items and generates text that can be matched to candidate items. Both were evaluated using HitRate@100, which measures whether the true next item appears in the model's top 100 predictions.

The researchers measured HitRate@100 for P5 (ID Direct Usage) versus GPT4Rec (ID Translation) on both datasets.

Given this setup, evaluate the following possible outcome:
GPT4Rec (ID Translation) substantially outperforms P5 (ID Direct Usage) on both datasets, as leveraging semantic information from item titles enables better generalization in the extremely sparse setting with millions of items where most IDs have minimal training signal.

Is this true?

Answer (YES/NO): YES